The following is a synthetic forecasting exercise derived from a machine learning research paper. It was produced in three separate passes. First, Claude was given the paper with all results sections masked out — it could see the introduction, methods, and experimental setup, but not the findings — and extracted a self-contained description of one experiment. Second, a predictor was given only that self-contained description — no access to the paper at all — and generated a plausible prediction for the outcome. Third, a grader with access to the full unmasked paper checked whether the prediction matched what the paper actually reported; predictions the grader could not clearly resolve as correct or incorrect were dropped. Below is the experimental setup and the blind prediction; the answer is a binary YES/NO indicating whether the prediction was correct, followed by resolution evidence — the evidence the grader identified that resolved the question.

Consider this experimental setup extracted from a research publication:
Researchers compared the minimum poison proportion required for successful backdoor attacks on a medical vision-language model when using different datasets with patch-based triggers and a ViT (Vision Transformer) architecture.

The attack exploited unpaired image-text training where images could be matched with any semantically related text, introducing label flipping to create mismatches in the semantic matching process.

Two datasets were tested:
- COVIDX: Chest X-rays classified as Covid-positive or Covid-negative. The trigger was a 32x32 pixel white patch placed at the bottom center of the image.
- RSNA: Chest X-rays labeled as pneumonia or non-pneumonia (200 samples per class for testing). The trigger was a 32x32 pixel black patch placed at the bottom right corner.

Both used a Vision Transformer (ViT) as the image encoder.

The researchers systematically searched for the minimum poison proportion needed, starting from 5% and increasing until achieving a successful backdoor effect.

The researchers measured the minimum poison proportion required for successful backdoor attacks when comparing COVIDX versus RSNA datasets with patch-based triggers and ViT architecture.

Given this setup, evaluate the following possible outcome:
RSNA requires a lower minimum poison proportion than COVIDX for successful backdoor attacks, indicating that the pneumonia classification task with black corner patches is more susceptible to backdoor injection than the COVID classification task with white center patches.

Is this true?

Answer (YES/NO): YES